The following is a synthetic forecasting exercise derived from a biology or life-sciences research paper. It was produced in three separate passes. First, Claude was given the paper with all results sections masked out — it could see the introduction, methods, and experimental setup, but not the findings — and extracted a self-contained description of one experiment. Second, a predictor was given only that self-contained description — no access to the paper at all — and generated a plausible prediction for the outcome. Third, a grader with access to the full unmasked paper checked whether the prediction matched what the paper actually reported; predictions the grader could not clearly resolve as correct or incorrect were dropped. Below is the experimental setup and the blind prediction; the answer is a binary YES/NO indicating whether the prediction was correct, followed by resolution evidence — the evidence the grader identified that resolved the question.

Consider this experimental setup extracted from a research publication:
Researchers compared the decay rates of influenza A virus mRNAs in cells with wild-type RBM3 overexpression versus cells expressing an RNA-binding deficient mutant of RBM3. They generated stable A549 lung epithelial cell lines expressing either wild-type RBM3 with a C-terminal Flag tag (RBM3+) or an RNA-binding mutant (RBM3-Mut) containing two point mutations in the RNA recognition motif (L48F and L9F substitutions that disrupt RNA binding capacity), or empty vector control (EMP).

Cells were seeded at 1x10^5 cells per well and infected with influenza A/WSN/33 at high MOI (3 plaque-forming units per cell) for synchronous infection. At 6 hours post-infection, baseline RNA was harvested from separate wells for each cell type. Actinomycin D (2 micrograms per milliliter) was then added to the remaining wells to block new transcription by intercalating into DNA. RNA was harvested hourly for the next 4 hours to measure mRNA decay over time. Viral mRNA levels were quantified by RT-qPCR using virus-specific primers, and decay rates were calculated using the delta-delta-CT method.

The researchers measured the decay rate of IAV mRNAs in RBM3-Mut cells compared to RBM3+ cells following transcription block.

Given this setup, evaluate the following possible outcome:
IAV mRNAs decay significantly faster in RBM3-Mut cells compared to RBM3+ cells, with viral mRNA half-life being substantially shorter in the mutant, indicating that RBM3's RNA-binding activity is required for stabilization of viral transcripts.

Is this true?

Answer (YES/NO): YES